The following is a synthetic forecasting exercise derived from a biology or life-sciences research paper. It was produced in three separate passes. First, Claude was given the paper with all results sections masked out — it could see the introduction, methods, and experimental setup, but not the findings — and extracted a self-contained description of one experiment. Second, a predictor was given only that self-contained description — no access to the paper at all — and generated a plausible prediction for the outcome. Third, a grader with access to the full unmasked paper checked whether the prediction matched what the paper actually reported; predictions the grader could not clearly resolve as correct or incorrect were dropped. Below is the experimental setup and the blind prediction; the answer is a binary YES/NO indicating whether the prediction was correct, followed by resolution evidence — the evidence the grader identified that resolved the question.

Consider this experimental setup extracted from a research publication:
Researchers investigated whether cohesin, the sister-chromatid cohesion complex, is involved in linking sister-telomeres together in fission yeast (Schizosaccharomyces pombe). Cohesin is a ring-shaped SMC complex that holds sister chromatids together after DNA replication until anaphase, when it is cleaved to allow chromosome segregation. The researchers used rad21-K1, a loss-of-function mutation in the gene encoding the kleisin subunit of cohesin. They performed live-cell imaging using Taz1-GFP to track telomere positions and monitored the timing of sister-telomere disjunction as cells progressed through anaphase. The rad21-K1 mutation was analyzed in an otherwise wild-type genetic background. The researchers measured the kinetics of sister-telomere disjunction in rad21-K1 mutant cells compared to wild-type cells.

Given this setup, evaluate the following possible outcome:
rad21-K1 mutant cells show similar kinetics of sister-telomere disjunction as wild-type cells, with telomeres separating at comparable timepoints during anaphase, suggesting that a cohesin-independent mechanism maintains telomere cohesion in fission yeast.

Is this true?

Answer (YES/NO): NO